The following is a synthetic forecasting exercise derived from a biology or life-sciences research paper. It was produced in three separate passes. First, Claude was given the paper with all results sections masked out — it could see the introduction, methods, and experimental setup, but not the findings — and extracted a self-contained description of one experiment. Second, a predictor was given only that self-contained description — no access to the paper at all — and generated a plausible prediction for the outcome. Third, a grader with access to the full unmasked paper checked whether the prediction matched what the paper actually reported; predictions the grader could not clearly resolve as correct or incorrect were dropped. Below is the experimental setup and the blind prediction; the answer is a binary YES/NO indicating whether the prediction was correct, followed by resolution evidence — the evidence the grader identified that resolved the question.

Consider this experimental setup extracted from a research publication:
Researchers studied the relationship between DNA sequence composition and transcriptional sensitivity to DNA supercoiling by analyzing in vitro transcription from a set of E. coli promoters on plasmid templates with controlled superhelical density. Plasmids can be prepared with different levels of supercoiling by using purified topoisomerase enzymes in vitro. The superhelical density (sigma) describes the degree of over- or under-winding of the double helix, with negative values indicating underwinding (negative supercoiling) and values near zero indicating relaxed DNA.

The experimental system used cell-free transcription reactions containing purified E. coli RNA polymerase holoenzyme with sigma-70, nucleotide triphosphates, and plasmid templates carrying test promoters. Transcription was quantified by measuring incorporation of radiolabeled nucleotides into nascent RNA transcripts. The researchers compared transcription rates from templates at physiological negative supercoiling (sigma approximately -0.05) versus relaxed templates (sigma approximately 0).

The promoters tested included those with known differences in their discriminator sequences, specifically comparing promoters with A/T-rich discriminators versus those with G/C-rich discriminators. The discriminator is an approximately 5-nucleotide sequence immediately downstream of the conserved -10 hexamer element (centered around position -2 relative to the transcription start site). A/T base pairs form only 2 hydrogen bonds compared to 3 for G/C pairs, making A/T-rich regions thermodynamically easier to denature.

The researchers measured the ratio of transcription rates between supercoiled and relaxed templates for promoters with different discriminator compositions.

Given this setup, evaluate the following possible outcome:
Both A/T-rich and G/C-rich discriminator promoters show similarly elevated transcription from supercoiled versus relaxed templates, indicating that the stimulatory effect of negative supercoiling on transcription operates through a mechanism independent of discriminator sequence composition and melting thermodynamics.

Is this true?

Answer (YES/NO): NO